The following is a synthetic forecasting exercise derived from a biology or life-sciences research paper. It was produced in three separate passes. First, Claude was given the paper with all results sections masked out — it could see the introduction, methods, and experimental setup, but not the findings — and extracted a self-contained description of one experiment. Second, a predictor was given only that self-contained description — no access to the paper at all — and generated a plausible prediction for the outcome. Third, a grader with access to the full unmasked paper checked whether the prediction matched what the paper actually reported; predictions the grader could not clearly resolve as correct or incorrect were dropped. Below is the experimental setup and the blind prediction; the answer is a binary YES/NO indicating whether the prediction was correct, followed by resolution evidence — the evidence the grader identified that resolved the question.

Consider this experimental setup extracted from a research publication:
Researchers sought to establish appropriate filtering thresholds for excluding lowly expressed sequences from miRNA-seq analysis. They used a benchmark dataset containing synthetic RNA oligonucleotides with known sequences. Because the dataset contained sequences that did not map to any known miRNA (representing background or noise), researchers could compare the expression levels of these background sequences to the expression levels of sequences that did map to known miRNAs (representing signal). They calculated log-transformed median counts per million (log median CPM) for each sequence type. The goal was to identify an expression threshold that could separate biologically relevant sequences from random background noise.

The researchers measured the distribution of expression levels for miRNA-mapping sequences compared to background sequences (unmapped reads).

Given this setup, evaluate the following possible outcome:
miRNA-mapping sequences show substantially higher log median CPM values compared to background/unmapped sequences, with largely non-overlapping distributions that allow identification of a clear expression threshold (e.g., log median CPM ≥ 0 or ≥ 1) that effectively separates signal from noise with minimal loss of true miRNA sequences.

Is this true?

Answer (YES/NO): NO